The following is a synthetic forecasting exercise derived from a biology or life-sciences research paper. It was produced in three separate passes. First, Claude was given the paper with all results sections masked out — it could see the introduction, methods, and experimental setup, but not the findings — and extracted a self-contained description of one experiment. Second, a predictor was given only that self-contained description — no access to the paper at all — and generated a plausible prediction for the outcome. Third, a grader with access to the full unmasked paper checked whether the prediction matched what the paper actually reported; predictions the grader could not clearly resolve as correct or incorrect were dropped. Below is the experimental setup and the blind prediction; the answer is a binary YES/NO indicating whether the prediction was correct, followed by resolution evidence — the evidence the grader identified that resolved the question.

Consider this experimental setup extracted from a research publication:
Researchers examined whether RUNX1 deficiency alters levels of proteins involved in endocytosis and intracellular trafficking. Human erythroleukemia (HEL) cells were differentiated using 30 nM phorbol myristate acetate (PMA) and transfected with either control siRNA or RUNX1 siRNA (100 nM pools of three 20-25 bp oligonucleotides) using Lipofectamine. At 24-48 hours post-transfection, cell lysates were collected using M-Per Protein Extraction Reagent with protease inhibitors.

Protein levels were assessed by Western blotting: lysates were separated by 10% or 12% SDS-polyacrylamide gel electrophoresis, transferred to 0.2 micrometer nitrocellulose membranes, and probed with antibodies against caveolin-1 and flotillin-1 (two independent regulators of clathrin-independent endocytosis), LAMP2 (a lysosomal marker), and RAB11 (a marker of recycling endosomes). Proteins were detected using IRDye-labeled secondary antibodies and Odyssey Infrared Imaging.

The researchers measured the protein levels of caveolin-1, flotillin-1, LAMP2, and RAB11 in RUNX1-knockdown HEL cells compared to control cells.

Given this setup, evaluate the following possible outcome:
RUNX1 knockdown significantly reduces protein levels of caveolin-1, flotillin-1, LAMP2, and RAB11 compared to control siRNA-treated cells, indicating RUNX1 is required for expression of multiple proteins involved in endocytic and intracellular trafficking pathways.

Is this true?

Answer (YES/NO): NO